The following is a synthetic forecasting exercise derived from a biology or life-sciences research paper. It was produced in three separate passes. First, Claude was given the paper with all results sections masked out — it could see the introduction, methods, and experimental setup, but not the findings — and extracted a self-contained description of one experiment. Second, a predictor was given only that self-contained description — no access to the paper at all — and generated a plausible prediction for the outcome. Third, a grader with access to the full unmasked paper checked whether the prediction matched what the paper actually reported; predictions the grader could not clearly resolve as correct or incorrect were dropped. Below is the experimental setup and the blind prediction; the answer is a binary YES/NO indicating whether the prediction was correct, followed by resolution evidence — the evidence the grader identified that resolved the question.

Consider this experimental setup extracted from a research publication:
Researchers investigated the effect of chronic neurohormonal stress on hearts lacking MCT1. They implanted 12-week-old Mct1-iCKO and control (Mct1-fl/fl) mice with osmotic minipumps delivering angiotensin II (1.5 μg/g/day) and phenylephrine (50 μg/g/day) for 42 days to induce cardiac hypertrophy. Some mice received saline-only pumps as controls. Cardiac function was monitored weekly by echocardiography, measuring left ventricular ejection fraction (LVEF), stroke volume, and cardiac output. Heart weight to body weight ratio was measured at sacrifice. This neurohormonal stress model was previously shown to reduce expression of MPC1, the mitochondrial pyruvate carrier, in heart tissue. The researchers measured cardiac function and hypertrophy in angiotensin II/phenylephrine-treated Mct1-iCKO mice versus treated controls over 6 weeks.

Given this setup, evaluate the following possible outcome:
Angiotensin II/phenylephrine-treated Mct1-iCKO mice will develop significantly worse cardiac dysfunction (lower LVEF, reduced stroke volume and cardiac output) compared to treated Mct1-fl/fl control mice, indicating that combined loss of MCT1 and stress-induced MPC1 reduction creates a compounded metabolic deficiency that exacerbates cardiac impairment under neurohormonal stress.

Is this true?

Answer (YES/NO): YES